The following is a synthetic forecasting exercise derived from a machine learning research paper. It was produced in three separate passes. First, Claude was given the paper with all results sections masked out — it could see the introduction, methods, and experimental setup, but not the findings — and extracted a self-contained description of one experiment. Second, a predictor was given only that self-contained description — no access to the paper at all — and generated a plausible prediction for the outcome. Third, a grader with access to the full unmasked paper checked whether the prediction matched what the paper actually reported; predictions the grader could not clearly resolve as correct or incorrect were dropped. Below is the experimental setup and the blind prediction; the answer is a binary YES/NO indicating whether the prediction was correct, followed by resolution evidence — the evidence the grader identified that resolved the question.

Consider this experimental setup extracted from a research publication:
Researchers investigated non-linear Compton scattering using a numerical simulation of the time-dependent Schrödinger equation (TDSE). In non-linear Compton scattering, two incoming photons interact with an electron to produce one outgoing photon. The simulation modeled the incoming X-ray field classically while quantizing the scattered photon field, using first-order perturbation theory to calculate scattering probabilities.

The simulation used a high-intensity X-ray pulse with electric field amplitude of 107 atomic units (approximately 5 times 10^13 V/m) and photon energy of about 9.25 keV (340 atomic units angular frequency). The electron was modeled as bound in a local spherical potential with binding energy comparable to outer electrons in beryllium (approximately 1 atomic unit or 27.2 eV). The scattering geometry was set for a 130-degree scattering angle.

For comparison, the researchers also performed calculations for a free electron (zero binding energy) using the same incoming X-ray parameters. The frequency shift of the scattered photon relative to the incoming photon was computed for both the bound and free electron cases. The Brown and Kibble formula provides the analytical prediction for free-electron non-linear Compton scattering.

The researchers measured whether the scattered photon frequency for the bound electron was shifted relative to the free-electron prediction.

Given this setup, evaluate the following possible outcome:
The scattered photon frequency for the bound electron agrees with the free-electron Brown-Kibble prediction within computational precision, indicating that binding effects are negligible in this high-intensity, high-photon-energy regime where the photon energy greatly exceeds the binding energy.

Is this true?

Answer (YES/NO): NO